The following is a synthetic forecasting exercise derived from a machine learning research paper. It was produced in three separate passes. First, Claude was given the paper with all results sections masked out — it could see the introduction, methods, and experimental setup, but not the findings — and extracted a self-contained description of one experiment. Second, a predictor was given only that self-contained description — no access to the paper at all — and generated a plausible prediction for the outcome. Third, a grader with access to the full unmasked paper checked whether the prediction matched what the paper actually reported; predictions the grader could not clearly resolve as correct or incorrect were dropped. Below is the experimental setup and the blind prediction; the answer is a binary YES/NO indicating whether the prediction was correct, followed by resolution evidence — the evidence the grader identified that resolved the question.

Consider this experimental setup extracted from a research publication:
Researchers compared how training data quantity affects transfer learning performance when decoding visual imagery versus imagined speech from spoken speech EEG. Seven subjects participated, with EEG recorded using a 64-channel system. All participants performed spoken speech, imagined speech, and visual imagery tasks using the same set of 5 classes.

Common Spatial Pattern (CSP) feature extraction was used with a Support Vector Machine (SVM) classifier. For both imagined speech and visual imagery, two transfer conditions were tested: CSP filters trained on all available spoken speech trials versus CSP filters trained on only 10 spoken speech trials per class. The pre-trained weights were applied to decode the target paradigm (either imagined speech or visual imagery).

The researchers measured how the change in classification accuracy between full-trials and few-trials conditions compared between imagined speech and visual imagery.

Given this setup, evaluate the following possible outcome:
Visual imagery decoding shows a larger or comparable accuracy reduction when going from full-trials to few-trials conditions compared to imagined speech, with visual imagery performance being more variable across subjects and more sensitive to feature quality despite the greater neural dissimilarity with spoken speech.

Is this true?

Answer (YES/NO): NO